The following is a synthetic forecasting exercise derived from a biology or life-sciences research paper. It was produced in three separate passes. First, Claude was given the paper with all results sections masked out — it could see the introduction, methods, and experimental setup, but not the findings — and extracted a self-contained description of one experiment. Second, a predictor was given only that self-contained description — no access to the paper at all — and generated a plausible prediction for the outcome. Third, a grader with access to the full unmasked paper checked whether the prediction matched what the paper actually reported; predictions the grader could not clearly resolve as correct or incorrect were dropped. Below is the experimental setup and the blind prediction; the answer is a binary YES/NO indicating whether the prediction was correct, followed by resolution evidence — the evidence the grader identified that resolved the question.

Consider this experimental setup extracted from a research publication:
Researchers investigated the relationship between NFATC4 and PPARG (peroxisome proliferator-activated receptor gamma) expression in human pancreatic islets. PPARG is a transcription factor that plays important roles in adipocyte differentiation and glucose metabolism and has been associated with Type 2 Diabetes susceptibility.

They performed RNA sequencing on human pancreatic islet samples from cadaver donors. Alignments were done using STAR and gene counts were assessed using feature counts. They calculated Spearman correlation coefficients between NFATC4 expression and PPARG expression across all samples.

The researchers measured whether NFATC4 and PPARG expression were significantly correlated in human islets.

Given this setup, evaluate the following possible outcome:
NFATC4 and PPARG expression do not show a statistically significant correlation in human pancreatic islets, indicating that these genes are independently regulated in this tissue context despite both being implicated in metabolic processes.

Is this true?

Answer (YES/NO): YES